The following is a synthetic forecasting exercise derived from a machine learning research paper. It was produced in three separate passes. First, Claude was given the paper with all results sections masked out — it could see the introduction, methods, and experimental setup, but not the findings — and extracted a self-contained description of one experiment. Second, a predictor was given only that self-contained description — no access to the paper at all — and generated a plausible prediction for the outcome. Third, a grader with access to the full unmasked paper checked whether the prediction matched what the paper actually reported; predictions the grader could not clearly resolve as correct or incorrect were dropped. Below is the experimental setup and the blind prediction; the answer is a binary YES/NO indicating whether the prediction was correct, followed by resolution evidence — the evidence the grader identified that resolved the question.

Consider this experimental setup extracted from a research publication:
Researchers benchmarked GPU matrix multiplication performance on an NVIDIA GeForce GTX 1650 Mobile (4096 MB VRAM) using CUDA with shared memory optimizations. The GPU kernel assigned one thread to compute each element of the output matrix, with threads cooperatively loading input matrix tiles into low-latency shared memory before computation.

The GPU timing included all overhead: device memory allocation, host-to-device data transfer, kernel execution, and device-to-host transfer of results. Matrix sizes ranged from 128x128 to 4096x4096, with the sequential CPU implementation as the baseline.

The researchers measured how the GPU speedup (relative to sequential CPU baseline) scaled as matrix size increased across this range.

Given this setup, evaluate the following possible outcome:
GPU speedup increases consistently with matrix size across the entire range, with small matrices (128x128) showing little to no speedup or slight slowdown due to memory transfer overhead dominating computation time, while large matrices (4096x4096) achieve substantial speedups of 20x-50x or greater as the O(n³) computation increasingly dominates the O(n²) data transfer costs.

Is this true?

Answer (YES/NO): NO